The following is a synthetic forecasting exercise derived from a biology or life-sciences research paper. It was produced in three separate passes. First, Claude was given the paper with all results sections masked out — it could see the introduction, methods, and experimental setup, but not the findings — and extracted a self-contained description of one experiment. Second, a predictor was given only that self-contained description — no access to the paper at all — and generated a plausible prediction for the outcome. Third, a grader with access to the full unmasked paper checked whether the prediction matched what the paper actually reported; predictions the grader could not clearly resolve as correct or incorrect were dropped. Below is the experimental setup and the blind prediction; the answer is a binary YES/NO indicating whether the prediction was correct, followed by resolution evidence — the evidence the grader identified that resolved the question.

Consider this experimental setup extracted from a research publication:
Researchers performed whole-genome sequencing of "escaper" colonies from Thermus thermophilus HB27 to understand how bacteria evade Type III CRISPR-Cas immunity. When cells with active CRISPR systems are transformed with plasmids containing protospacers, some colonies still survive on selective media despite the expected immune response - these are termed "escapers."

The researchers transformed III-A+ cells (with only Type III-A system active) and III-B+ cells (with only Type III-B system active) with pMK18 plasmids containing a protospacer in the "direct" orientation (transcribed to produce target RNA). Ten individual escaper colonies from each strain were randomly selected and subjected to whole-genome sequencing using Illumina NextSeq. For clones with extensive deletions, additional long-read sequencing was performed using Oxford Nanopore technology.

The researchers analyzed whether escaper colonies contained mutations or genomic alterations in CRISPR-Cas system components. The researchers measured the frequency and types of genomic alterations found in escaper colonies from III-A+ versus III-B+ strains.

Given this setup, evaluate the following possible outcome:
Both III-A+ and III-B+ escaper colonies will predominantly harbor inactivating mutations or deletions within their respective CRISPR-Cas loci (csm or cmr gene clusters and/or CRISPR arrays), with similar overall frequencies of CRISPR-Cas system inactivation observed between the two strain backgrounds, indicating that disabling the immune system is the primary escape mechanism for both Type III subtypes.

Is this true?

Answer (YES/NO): YES